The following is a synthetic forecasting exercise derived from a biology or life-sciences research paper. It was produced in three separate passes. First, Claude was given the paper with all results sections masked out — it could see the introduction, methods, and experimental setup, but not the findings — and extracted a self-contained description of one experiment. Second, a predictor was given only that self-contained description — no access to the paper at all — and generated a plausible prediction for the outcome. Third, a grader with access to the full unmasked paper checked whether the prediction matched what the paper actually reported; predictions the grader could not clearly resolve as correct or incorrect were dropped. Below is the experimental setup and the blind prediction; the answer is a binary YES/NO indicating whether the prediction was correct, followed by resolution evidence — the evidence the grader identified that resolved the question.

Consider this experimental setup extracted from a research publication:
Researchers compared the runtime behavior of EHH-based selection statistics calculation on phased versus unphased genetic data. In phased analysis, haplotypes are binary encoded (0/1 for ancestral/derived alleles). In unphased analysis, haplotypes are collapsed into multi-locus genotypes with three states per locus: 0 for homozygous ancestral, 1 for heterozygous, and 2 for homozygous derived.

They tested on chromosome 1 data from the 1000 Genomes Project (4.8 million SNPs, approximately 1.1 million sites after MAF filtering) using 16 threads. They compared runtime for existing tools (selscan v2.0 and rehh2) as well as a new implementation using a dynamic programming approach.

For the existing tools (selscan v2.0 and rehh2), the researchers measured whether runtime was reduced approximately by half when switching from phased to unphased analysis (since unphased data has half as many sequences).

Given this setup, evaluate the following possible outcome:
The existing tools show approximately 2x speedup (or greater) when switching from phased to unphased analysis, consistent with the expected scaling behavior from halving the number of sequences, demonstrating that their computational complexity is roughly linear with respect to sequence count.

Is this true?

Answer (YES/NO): YES